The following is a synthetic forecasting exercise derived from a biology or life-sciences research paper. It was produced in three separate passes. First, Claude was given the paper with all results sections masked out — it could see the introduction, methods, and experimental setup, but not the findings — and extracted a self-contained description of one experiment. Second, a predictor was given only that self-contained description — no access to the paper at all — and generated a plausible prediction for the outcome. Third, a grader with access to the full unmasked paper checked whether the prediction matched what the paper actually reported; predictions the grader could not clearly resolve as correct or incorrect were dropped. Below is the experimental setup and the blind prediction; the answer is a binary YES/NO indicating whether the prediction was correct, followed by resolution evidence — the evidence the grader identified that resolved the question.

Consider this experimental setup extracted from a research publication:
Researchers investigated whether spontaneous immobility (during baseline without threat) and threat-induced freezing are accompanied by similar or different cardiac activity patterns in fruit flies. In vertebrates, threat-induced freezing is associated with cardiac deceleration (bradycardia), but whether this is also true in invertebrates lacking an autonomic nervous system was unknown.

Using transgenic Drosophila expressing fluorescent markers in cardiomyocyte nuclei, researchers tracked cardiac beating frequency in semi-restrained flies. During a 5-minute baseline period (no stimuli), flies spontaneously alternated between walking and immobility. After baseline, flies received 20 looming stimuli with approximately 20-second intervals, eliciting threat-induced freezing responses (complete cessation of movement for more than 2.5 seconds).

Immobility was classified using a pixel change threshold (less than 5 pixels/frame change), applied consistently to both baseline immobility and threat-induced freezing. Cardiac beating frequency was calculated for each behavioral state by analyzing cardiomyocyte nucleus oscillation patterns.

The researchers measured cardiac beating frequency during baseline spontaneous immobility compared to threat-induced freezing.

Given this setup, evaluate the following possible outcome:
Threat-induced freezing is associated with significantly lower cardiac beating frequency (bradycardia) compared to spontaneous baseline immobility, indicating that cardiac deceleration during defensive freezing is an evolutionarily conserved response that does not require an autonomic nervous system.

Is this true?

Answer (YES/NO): YES